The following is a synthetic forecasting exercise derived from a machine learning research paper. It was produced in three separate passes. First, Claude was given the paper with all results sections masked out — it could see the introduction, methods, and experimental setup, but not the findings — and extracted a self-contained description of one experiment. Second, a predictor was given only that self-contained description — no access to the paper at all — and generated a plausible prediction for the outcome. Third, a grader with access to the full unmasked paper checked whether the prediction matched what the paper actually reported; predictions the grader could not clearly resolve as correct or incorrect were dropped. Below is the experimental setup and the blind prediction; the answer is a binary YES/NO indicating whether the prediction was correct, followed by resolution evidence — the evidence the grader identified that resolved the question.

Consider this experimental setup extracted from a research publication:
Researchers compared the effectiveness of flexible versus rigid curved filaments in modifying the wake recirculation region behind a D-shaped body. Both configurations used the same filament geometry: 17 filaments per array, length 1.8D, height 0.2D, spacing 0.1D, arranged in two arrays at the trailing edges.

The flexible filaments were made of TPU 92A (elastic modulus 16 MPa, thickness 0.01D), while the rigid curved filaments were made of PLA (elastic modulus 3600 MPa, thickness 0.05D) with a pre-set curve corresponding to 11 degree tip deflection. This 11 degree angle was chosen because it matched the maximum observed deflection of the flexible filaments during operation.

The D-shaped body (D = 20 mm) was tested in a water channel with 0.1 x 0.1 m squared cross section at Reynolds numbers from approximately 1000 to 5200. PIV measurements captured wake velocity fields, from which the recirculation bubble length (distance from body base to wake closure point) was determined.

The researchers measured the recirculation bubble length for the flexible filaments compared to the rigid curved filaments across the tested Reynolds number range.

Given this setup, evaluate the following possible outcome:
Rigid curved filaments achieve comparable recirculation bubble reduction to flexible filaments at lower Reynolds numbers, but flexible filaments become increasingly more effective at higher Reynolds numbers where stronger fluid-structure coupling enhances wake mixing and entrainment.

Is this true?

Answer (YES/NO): NO